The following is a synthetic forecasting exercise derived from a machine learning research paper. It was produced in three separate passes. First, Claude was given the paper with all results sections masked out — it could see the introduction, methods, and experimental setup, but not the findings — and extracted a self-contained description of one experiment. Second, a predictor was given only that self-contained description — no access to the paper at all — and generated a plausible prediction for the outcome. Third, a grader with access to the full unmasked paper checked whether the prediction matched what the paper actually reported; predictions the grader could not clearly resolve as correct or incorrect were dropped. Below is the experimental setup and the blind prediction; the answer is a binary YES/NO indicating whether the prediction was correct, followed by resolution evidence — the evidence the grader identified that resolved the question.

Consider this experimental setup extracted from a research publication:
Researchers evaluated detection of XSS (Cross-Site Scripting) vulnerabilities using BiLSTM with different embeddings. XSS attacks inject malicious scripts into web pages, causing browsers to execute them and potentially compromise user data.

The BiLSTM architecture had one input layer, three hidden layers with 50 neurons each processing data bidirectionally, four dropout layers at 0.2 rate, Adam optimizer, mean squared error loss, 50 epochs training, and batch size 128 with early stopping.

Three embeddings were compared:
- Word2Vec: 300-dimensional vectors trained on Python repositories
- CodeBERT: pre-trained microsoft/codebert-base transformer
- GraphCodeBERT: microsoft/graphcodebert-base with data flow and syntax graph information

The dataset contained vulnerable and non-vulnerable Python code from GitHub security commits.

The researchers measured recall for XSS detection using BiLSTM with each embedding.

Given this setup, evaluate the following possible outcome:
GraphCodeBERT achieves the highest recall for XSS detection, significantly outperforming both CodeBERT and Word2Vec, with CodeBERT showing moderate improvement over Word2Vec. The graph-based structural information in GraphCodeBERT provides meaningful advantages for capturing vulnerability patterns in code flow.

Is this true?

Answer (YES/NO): NO